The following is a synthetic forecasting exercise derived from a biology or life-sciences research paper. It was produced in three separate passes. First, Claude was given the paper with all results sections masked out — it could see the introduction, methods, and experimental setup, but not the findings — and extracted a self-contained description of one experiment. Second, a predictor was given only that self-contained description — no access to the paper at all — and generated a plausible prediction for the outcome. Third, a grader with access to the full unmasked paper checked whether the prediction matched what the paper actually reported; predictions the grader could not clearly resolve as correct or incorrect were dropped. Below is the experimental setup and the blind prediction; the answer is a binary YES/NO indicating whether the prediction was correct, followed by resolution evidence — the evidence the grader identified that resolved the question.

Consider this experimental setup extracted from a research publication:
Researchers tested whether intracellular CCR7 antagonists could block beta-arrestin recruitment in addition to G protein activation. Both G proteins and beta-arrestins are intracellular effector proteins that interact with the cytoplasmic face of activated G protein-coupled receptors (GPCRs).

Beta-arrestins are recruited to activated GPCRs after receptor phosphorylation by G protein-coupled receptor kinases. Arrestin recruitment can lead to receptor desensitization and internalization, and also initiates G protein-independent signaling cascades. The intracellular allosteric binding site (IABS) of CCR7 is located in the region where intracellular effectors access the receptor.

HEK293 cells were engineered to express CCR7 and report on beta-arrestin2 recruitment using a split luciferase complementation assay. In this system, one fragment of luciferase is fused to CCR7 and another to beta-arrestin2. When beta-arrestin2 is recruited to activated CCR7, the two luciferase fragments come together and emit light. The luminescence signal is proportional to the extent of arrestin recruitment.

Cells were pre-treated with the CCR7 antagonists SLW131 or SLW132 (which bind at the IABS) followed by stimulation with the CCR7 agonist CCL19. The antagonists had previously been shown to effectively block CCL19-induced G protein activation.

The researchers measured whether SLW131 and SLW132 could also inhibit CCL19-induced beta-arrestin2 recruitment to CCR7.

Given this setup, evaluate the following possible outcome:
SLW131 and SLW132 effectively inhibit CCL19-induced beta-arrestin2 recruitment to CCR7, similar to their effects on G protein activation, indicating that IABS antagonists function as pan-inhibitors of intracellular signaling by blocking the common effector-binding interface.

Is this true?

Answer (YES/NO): YES